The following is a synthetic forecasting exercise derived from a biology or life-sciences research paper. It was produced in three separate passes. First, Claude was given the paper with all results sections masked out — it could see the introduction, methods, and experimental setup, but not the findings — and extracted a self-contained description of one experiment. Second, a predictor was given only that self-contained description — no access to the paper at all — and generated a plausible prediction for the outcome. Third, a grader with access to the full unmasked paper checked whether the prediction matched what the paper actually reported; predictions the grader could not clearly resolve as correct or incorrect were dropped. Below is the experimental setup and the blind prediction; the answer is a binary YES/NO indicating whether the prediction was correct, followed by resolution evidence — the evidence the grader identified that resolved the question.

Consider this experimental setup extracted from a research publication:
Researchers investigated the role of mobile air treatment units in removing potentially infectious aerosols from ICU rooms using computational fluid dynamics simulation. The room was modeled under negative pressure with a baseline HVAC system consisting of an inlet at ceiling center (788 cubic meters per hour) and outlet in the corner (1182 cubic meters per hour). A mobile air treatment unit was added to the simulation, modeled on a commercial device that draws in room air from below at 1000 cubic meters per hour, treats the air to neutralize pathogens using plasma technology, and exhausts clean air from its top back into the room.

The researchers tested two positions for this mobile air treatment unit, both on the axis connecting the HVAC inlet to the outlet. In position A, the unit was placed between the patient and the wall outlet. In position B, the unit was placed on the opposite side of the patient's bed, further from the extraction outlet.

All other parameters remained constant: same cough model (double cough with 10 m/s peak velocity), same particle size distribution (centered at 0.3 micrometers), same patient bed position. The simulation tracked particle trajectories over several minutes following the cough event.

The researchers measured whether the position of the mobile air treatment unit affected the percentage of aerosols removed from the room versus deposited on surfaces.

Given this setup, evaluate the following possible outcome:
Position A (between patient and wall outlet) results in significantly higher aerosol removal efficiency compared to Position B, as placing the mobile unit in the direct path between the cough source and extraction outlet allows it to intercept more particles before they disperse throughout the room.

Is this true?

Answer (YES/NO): NO